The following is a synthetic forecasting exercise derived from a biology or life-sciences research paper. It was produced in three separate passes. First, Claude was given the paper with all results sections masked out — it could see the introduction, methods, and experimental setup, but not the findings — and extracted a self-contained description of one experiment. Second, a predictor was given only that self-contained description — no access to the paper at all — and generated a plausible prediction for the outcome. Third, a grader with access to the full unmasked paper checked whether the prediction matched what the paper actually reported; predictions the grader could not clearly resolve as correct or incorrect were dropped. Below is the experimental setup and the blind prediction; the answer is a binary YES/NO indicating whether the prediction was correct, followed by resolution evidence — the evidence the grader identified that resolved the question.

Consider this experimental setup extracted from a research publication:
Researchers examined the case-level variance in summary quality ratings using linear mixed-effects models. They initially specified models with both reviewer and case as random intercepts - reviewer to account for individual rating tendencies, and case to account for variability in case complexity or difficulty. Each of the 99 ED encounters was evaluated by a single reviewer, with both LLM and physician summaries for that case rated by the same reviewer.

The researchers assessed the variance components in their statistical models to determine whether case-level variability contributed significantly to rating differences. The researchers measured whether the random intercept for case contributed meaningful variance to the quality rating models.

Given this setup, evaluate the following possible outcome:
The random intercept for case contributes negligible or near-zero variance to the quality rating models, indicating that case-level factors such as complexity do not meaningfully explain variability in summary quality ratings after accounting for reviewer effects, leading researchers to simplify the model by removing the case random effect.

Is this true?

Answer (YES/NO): YES